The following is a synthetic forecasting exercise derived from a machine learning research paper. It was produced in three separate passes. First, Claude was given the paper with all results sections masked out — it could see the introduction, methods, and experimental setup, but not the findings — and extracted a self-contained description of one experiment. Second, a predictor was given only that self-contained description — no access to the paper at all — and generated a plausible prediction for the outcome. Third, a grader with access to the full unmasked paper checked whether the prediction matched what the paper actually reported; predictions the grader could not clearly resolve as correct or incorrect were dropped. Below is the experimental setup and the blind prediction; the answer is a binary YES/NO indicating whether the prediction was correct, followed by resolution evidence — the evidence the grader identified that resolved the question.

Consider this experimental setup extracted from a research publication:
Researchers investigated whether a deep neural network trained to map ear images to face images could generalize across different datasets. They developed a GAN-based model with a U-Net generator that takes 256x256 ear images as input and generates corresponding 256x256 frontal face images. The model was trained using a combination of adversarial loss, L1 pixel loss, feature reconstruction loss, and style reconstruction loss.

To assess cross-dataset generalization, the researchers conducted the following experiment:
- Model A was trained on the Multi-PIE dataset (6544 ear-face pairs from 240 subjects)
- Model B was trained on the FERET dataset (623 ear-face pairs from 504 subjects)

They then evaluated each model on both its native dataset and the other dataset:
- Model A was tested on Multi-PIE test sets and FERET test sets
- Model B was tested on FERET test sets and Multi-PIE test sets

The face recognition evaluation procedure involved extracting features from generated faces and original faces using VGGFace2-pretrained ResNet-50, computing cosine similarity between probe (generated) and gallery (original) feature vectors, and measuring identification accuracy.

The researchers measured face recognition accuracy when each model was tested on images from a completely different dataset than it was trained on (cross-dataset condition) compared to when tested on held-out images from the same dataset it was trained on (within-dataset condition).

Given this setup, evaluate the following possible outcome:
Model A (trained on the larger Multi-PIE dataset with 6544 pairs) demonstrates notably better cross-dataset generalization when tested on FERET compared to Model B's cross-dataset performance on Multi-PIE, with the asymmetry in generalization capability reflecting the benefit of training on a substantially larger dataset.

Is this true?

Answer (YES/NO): NO